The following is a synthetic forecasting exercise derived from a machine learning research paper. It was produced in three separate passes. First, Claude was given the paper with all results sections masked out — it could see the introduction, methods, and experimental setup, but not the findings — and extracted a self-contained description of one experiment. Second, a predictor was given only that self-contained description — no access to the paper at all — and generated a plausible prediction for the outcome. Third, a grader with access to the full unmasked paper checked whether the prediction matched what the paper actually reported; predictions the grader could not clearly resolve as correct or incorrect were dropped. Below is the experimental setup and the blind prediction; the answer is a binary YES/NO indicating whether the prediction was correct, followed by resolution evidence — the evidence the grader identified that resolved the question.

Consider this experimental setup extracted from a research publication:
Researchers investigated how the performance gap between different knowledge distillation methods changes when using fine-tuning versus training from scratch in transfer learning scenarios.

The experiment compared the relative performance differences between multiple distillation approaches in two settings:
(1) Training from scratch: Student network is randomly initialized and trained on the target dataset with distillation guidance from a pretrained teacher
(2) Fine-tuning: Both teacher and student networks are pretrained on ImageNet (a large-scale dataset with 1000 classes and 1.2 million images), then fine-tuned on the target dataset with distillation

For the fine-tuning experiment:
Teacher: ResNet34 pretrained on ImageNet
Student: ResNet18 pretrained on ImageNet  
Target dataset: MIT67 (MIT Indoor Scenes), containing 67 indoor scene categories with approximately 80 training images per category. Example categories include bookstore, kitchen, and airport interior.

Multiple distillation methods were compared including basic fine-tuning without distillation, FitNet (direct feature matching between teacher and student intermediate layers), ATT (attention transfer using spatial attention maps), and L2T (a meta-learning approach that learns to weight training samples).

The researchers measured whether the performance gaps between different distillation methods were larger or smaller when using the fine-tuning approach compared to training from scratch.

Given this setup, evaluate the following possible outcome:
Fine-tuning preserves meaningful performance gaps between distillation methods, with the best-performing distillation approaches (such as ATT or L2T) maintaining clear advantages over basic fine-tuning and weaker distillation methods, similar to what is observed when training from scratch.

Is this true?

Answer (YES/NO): NO